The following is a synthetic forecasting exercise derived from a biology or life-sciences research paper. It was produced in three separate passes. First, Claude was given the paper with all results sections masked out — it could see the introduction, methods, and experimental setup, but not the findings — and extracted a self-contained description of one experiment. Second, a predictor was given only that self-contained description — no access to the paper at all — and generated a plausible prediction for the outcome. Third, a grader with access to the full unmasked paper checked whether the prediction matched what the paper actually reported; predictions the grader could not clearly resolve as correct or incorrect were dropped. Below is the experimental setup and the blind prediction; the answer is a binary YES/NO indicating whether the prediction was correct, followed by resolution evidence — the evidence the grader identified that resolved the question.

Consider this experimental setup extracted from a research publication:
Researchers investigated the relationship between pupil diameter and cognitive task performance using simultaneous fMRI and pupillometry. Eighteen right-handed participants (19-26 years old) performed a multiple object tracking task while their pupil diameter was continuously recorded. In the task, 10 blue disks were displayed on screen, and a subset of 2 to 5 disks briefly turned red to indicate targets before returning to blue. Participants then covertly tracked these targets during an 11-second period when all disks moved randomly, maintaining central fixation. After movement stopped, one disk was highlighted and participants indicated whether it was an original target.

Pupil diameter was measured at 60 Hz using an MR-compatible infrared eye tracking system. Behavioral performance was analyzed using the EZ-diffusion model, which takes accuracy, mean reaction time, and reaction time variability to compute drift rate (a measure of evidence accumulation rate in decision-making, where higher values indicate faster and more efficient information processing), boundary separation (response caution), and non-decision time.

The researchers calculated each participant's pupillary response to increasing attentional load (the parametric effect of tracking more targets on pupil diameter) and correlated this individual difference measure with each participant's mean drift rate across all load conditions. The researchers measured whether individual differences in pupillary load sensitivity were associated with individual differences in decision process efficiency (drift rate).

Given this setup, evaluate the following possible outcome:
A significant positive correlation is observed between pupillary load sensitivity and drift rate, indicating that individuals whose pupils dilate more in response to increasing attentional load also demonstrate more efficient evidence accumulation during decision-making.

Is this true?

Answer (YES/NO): YES